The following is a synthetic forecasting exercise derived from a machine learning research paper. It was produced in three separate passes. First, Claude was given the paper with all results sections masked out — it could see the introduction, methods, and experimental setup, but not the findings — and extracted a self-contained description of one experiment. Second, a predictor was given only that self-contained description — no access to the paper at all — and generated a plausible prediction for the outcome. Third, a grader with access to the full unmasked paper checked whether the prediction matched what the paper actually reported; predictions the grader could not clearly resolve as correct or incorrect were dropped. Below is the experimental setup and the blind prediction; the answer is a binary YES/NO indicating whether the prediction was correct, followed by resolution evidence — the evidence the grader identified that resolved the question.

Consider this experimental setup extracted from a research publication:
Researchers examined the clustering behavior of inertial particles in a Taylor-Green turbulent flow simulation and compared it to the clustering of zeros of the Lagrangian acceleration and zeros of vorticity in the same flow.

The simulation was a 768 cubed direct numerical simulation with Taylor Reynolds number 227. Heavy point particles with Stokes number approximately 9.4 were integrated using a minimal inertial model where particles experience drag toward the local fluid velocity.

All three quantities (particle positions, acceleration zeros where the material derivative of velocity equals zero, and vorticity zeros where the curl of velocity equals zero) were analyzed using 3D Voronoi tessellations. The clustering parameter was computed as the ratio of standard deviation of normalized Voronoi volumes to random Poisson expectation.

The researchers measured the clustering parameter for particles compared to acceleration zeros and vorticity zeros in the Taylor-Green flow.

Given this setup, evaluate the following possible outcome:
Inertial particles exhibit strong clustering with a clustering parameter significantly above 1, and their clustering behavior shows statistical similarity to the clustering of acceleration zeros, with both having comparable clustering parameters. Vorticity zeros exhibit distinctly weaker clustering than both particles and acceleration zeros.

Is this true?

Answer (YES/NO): NO